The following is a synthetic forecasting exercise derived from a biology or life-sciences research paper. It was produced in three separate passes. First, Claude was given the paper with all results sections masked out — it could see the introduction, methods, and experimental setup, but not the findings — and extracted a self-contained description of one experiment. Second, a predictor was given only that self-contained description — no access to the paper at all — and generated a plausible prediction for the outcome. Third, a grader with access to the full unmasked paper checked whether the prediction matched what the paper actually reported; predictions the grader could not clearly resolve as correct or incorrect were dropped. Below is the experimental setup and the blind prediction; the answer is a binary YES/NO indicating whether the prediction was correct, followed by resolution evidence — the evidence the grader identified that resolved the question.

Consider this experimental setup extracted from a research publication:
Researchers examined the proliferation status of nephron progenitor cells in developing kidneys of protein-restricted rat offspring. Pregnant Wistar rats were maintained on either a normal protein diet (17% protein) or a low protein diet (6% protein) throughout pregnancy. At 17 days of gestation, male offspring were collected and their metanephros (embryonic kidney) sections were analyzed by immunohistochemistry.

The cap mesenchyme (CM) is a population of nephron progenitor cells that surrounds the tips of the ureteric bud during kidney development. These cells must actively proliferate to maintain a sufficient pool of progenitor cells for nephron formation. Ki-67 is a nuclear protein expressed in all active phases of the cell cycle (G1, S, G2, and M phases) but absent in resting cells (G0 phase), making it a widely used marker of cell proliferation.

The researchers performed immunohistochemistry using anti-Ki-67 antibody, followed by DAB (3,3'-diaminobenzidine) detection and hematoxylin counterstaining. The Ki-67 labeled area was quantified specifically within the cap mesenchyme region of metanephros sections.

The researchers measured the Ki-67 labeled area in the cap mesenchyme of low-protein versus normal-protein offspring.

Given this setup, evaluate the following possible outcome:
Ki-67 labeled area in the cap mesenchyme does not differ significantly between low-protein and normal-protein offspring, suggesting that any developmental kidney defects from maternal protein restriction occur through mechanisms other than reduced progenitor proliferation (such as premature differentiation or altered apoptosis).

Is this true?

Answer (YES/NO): NO